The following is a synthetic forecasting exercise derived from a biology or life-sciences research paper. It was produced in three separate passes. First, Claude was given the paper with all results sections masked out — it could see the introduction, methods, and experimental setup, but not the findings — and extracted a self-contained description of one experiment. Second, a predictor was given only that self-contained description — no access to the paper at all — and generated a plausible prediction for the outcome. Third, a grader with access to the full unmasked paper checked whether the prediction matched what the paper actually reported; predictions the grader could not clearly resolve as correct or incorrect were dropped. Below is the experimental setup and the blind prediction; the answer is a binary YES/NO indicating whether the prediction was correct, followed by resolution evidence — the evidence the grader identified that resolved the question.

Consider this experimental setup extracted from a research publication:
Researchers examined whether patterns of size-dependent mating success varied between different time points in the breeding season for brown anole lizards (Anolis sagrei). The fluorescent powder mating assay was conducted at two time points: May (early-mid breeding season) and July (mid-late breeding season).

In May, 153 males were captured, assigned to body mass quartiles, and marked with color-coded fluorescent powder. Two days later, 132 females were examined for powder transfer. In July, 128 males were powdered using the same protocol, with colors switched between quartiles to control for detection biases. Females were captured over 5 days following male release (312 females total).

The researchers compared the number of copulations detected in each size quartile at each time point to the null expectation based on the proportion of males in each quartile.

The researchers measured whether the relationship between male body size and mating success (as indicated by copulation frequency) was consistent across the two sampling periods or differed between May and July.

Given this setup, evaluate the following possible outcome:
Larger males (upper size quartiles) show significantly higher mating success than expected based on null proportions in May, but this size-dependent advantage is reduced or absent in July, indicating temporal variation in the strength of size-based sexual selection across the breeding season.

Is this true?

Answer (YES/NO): NO